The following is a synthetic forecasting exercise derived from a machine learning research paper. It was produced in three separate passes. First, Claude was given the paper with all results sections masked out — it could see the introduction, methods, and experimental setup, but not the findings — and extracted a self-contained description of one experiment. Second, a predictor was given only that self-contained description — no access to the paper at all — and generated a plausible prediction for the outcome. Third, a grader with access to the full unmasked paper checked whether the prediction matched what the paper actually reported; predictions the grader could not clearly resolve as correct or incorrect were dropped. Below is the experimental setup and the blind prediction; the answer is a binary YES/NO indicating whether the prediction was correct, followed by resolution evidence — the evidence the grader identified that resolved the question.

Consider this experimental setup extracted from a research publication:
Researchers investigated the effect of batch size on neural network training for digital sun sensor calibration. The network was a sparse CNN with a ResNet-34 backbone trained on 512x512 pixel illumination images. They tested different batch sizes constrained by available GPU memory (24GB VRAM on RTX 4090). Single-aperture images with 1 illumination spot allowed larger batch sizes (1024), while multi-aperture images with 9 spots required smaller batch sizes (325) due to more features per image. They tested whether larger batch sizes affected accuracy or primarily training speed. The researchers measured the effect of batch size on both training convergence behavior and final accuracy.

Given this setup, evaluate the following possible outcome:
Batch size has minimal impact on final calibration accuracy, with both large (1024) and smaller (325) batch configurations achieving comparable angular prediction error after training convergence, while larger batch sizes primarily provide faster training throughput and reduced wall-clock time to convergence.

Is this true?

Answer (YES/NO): YES